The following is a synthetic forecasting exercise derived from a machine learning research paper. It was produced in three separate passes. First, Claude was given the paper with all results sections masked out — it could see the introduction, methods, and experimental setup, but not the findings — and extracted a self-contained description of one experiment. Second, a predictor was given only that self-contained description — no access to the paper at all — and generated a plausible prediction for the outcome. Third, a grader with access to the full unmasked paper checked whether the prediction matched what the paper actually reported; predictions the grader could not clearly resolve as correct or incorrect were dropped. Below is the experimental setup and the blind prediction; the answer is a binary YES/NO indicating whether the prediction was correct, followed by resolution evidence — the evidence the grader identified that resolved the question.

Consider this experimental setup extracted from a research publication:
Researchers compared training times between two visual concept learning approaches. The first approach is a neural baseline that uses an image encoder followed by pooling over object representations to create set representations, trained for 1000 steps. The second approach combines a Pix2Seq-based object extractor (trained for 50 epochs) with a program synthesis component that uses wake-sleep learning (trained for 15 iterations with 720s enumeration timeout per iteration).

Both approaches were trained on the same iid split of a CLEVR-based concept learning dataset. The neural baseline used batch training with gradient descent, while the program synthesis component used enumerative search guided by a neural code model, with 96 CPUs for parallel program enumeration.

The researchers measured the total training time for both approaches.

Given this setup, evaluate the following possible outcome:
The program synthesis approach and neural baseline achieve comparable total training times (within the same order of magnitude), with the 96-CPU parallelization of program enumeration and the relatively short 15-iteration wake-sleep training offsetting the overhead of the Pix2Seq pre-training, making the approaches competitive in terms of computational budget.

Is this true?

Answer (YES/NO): NO